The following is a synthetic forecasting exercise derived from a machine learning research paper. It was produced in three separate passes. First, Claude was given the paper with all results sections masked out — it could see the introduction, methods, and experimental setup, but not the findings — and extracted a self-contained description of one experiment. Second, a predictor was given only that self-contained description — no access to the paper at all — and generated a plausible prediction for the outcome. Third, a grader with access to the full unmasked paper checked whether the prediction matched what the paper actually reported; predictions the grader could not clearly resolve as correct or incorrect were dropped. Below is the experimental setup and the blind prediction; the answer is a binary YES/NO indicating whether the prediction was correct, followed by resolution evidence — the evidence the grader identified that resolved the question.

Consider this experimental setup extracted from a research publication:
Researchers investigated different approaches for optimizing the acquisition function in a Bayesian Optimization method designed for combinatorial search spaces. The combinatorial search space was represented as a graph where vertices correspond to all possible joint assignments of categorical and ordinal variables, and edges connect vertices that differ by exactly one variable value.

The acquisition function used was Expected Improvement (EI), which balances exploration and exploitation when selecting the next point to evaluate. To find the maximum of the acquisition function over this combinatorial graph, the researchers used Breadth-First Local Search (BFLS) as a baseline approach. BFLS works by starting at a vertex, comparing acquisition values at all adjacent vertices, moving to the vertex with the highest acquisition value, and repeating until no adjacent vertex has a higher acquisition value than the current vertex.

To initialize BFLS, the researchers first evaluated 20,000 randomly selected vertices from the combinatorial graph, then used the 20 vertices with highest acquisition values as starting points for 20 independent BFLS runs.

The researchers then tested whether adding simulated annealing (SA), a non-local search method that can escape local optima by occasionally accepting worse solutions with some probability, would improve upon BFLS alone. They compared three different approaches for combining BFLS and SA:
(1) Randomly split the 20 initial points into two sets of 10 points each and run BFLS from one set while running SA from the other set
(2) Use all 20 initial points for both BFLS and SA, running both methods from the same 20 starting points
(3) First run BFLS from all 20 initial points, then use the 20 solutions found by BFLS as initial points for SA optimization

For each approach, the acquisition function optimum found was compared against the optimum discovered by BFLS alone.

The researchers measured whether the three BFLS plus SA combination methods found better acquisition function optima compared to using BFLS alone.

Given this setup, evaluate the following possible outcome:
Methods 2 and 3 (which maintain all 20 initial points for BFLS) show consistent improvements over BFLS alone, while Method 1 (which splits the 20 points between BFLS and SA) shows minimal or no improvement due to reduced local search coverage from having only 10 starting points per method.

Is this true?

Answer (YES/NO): NO